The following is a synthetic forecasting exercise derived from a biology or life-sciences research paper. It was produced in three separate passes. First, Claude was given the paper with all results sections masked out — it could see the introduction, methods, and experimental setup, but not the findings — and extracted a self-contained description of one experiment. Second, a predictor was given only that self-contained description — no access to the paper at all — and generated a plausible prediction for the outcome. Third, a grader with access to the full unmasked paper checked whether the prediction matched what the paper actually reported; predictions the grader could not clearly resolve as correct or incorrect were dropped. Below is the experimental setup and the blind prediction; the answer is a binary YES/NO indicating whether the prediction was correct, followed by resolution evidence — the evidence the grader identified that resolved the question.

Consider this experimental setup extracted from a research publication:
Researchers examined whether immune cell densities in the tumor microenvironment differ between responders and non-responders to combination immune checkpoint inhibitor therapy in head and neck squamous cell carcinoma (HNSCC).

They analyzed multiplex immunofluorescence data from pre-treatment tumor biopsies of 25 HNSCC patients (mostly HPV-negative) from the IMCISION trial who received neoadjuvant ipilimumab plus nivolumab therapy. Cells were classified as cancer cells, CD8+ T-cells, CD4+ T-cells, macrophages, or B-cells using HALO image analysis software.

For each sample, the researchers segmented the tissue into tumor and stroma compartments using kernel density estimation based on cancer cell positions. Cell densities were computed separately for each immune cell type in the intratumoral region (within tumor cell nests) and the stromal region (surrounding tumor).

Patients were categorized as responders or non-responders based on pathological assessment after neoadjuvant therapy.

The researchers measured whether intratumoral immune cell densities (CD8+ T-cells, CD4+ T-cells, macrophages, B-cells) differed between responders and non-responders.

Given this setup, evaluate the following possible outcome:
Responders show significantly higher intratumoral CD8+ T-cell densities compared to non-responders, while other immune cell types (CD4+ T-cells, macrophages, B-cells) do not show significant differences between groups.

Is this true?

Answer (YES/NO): NO